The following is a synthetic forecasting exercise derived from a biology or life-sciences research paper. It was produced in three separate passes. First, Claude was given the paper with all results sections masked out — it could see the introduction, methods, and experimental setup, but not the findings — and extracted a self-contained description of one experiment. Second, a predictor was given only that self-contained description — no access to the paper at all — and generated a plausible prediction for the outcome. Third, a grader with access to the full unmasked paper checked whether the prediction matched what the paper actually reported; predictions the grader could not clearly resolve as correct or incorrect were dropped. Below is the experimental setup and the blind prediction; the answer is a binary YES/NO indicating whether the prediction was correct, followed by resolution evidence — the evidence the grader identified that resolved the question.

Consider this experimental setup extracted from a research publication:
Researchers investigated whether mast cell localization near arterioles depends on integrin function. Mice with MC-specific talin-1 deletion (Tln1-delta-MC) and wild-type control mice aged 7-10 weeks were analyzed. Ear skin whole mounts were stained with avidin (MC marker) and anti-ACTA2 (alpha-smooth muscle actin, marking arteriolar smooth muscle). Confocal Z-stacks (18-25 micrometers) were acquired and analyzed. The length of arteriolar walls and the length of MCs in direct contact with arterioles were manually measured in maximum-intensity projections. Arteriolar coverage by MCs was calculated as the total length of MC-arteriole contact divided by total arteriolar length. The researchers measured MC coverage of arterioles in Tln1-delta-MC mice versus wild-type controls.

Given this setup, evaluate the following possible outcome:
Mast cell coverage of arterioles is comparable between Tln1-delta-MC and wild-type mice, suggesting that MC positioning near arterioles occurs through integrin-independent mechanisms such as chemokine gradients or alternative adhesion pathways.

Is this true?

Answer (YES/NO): NO